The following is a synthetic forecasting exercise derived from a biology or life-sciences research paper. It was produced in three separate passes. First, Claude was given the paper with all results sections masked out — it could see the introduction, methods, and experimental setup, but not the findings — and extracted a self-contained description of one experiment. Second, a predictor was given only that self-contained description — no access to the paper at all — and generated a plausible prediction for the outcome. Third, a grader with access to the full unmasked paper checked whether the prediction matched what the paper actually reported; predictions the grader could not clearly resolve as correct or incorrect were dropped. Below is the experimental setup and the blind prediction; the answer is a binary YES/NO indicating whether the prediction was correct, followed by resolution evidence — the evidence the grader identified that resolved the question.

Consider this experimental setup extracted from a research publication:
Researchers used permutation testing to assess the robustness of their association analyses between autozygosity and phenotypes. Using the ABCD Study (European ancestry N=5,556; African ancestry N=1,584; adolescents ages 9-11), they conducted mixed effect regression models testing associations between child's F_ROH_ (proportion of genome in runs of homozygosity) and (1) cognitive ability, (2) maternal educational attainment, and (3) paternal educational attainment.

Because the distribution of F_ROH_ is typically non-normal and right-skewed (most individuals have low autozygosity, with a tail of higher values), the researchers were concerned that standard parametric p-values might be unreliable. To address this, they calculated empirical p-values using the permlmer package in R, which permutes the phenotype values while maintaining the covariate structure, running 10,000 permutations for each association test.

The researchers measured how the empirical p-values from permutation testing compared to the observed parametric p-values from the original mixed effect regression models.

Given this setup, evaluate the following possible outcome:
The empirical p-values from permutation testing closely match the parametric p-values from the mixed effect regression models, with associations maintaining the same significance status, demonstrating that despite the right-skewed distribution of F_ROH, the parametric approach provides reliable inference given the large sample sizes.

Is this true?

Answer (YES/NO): YES